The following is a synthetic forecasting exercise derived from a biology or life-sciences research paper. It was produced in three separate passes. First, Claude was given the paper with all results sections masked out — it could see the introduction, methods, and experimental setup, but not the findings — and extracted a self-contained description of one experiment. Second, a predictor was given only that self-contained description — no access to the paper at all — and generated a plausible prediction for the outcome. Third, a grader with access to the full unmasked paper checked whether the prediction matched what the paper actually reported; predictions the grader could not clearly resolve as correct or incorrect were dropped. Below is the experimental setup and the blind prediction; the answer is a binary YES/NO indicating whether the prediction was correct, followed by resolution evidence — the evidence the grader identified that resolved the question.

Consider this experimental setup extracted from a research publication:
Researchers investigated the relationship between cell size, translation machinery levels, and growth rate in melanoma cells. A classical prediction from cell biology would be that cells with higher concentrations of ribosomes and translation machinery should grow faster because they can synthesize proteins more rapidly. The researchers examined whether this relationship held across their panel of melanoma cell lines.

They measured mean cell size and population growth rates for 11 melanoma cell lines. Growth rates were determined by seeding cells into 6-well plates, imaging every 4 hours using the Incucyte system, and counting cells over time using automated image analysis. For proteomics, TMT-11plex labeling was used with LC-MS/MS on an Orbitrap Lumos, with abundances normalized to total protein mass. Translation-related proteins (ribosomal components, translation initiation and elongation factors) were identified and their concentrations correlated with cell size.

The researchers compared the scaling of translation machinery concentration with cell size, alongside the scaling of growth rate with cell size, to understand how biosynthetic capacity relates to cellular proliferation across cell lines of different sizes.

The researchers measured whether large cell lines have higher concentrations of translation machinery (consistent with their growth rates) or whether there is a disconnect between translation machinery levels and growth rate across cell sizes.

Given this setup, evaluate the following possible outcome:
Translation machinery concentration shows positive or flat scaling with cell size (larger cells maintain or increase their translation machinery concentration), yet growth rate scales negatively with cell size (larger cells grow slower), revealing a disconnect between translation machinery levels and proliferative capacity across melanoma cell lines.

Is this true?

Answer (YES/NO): NO